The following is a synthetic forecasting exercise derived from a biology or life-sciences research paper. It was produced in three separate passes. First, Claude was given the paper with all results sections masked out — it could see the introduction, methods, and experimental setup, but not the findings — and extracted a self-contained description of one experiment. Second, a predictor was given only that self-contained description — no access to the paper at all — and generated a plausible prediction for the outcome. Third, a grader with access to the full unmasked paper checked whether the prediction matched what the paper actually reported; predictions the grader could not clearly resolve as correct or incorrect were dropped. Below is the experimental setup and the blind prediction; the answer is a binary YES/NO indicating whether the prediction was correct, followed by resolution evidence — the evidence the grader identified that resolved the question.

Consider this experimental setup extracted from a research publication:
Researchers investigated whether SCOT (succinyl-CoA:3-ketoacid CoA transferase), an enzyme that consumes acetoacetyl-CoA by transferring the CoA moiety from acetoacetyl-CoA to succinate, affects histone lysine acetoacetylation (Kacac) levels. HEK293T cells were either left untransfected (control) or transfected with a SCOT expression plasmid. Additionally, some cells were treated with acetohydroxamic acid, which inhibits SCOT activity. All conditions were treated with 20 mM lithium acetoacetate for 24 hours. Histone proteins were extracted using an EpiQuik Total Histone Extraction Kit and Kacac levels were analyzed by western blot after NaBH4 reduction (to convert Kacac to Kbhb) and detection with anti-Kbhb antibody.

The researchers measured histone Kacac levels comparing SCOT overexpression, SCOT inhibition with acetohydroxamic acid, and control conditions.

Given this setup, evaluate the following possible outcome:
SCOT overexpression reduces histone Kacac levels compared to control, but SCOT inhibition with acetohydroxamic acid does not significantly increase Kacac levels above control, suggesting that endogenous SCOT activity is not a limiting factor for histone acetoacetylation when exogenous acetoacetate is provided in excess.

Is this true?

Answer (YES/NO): NO